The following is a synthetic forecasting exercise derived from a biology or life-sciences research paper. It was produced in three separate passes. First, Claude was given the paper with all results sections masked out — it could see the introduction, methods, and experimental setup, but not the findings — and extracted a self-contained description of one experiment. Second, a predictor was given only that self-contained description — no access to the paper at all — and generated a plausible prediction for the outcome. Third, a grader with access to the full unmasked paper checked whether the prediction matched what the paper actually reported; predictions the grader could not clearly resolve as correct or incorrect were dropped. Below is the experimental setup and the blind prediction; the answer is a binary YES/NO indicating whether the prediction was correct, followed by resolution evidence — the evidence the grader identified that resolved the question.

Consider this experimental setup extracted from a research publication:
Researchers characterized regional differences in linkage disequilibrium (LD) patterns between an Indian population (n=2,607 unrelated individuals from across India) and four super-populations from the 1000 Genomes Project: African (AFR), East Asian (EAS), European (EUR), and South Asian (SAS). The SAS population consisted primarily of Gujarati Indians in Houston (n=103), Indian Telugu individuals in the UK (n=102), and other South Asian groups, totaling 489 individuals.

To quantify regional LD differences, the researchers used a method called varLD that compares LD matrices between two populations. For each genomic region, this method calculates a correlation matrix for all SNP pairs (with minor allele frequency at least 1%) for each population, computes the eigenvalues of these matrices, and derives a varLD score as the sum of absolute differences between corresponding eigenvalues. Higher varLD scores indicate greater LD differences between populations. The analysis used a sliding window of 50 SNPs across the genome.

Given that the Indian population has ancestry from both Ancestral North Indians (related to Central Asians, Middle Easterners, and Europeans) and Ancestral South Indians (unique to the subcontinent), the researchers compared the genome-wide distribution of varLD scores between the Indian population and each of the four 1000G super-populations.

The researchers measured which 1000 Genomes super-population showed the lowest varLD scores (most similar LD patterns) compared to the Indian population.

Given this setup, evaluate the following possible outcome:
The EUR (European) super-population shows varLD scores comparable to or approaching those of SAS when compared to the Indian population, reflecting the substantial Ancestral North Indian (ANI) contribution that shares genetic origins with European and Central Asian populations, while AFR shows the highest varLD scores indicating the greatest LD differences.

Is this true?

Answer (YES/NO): NO